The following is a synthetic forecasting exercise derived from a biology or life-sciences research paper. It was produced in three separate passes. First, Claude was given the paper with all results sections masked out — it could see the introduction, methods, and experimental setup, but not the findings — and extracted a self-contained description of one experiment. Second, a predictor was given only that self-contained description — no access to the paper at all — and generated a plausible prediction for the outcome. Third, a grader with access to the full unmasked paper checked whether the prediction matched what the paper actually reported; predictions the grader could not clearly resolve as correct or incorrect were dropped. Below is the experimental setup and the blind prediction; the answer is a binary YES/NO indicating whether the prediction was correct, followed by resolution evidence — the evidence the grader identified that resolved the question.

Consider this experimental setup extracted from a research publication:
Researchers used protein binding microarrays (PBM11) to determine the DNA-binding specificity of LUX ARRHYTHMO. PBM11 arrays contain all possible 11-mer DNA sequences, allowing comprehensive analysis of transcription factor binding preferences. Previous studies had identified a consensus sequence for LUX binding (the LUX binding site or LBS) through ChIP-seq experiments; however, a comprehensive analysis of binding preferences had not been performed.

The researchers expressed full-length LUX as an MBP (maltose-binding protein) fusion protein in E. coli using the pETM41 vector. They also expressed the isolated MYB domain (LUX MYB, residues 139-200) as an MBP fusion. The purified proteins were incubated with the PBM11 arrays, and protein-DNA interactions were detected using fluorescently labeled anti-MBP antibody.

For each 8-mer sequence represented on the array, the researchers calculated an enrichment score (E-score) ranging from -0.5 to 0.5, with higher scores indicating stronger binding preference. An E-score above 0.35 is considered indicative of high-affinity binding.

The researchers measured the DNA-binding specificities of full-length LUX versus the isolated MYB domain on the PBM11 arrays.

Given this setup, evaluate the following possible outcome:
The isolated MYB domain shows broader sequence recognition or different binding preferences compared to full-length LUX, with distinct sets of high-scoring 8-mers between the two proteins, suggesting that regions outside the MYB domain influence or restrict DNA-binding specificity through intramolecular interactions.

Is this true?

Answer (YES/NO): NO